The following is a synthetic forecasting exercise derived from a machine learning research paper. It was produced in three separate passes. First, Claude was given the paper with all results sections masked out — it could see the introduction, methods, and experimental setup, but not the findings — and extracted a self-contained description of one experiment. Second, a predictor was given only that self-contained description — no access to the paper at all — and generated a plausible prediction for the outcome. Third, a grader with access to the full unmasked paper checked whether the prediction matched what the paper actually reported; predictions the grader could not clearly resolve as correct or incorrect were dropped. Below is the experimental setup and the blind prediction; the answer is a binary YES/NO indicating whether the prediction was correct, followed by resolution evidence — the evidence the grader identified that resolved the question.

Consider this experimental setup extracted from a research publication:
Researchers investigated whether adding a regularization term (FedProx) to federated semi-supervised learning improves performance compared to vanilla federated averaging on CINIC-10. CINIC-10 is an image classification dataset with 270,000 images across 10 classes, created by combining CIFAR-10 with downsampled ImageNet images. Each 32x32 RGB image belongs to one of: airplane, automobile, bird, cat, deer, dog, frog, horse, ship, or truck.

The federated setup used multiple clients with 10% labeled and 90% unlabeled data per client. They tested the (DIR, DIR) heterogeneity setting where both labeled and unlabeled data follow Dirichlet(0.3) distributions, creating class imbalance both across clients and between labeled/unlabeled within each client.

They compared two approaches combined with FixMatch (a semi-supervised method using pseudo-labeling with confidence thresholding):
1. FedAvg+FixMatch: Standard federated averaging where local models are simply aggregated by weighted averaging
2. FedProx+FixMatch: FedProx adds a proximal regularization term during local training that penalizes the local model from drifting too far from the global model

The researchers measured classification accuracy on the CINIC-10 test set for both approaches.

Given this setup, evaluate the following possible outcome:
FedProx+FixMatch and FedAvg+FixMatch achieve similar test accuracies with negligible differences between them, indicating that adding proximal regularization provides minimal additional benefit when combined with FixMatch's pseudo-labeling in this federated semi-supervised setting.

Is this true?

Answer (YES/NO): YES